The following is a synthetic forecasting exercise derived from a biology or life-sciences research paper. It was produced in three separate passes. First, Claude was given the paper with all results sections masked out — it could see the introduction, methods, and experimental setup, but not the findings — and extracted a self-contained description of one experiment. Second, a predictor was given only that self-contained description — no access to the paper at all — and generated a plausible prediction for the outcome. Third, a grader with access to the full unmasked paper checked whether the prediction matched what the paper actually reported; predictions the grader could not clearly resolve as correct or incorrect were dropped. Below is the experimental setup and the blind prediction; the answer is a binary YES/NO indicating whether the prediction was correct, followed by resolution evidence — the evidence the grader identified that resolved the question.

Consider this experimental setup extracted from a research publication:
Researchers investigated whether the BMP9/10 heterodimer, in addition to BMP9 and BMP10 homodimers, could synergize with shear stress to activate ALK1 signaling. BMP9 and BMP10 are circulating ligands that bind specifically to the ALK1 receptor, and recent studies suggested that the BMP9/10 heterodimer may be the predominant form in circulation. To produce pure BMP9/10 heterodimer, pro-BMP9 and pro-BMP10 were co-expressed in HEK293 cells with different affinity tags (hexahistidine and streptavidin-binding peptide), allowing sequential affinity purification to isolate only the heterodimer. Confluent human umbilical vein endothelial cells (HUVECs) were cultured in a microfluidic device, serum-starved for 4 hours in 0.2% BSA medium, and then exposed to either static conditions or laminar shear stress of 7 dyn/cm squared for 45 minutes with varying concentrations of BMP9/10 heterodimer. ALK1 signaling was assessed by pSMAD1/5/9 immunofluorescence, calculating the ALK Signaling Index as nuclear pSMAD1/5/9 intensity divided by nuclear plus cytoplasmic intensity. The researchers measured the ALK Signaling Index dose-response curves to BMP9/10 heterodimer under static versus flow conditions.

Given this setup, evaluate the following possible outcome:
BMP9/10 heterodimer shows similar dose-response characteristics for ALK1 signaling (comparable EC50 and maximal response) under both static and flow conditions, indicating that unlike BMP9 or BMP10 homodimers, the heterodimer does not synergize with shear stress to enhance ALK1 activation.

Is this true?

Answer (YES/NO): NO